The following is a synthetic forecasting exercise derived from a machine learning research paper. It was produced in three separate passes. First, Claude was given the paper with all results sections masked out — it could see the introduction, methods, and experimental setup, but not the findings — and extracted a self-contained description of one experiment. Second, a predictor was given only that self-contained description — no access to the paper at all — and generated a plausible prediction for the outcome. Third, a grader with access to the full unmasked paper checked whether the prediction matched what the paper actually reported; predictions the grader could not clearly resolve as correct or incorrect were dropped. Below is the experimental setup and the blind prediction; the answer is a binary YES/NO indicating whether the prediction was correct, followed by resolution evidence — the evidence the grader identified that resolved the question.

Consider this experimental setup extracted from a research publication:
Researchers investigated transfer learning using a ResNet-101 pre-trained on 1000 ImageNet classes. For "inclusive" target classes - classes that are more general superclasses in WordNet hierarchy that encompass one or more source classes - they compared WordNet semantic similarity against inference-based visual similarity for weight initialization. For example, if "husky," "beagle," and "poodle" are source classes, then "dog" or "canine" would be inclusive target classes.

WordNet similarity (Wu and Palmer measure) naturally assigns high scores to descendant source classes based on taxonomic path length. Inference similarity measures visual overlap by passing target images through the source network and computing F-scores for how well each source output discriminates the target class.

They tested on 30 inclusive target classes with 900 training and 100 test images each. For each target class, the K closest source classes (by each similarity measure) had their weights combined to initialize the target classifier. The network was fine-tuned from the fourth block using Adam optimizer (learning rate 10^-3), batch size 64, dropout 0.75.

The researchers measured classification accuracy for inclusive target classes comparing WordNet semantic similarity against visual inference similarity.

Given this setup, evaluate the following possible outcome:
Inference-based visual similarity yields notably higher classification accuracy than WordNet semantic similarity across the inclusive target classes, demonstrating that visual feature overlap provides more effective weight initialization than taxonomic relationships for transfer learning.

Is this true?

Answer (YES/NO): YES